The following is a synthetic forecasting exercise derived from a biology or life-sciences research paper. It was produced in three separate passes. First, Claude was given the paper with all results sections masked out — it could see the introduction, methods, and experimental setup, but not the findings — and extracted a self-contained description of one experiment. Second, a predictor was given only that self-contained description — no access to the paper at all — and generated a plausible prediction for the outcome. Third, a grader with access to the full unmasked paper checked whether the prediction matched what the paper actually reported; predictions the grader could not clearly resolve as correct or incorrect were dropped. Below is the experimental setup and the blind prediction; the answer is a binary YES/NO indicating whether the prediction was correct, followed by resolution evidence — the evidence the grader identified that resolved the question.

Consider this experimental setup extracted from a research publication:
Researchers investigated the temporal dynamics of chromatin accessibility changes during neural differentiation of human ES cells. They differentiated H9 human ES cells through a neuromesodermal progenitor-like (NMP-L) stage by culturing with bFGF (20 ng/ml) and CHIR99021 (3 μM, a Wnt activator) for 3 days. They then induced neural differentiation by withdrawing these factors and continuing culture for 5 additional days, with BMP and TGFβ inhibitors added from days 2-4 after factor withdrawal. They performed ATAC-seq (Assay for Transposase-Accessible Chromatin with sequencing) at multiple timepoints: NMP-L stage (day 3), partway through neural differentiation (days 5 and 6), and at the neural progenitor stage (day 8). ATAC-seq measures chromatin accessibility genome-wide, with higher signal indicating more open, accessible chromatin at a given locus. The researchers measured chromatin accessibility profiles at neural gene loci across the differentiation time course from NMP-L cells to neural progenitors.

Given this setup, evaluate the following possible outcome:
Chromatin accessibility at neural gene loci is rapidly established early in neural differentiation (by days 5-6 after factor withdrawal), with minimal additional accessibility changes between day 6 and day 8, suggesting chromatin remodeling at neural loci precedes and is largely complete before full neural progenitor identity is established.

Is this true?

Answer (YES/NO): YES